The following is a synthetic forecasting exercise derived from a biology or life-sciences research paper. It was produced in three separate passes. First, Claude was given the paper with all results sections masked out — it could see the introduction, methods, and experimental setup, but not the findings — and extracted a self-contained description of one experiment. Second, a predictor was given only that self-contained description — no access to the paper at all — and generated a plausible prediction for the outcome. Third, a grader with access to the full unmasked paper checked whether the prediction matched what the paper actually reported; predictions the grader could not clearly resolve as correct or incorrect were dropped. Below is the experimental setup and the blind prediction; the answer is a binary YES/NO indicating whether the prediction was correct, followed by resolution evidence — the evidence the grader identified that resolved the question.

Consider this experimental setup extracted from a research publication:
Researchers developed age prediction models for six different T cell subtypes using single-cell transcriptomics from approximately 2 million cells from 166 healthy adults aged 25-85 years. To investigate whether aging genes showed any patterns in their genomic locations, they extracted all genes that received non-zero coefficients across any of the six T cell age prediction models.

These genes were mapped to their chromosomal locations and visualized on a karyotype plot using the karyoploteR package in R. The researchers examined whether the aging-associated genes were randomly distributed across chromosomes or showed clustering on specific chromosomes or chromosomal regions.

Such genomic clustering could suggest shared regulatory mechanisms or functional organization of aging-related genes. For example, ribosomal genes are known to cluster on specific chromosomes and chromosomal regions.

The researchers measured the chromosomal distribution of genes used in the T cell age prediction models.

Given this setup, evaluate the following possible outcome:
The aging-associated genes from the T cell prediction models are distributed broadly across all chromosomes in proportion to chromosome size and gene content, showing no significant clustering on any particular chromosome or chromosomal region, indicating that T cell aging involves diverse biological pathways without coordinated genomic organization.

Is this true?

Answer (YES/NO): NO